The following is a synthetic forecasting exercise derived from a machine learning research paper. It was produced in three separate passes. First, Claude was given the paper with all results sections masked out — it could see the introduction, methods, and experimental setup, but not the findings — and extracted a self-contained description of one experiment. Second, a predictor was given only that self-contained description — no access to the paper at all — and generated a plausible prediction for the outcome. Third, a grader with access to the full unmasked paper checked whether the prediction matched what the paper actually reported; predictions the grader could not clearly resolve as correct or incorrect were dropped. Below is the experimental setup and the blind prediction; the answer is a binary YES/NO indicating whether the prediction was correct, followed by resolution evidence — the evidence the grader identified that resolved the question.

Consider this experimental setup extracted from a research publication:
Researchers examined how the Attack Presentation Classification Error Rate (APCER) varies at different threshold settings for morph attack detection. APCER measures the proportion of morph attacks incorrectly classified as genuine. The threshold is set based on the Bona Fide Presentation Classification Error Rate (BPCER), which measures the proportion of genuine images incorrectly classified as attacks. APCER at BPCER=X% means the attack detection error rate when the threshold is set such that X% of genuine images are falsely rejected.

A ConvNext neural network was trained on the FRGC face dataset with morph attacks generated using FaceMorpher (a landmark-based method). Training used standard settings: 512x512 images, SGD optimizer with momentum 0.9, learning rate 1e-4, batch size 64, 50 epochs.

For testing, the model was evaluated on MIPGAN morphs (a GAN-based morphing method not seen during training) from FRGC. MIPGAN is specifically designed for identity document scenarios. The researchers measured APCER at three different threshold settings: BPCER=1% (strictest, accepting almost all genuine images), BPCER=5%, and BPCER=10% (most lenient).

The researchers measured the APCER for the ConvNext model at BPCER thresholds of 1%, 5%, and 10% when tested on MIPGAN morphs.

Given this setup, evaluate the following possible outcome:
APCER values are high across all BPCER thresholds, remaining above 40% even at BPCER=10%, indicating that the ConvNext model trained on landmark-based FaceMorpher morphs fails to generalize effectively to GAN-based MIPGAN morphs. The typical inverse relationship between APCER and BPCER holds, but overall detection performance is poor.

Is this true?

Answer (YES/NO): NO